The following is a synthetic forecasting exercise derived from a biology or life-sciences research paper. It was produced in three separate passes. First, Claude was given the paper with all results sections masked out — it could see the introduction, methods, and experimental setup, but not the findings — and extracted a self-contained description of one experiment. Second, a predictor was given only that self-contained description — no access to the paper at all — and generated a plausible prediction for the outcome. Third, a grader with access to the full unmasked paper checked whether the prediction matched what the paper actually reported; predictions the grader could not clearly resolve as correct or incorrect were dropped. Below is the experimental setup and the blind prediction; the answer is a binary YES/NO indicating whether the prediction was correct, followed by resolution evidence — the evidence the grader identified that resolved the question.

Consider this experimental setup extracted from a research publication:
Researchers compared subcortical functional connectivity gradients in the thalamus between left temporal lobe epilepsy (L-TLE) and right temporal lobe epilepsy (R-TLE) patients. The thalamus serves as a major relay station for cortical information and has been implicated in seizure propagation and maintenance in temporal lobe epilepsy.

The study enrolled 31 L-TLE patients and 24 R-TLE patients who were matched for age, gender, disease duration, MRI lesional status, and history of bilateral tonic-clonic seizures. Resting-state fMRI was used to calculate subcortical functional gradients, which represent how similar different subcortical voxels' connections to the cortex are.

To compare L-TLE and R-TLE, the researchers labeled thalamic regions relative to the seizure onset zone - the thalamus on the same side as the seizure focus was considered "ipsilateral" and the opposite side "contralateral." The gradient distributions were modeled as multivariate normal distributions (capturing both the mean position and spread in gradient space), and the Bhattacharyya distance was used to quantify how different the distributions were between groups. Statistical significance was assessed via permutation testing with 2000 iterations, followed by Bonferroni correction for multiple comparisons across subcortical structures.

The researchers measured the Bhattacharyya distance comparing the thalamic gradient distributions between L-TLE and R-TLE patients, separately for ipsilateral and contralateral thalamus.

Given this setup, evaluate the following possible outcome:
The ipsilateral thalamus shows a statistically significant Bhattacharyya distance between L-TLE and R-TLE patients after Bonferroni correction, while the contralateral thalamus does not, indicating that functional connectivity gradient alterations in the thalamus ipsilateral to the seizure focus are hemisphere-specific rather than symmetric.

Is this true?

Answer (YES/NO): NO